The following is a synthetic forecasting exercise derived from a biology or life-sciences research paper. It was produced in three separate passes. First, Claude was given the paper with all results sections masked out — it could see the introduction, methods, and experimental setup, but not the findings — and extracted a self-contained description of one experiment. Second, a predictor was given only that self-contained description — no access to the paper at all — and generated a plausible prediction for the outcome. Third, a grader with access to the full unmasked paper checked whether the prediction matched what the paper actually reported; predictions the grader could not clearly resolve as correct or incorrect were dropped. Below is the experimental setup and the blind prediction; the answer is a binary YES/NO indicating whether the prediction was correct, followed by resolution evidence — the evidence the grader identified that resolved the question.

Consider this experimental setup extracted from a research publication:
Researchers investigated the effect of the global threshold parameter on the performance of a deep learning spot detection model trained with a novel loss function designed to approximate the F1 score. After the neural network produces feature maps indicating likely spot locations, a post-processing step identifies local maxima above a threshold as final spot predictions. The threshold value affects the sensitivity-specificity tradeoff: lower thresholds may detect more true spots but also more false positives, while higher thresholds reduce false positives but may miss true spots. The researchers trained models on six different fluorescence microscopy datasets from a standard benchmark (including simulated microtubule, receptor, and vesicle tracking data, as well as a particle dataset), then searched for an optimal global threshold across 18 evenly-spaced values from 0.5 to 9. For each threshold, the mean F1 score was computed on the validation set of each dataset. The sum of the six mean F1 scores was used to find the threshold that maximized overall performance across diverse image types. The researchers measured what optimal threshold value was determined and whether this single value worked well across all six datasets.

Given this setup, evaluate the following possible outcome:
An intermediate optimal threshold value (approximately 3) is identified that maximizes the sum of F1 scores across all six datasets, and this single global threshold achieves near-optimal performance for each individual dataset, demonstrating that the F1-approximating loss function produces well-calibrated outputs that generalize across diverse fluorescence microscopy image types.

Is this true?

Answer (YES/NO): NO